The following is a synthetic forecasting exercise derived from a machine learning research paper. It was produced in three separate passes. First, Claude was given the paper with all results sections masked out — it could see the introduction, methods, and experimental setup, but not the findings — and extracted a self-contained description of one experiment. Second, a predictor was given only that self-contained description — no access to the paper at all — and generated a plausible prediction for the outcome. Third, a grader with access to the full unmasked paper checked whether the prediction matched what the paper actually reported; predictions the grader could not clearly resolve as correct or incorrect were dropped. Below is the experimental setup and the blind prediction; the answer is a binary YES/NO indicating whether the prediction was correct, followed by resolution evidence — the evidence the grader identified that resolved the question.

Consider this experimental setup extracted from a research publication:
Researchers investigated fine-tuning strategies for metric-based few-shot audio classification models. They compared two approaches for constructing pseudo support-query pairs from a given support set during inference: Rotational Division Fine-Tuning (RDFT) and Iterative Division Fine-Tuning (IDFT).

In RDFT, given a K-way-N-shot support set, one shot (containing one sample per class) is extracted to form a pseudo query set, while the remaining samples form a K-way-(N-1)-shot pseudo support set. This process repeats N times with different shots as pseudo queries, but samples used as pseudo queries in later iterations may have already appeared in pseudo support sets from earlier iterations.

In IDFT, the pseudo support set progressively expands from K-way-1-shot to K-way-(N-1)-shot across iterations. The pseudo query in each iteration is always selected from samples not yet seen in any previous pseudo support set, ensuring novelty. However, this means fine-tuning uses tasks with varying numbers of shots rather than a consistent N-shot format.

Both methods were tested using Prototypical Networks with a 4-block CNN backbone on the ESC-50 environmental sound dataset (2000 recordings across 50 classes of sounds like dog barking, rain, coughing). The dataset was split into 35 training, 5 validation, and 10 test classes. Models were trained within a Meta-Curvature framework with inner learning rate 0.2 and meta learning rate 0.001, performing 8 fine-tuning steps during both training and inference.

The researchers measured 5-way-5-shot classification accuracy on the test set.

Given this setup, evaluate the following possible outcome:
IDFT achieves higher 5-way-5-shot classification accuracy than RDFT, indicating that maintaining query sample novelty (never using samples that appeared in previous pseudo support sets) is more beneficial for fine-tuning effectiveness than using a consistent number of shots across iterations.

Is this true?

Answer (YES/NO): NO